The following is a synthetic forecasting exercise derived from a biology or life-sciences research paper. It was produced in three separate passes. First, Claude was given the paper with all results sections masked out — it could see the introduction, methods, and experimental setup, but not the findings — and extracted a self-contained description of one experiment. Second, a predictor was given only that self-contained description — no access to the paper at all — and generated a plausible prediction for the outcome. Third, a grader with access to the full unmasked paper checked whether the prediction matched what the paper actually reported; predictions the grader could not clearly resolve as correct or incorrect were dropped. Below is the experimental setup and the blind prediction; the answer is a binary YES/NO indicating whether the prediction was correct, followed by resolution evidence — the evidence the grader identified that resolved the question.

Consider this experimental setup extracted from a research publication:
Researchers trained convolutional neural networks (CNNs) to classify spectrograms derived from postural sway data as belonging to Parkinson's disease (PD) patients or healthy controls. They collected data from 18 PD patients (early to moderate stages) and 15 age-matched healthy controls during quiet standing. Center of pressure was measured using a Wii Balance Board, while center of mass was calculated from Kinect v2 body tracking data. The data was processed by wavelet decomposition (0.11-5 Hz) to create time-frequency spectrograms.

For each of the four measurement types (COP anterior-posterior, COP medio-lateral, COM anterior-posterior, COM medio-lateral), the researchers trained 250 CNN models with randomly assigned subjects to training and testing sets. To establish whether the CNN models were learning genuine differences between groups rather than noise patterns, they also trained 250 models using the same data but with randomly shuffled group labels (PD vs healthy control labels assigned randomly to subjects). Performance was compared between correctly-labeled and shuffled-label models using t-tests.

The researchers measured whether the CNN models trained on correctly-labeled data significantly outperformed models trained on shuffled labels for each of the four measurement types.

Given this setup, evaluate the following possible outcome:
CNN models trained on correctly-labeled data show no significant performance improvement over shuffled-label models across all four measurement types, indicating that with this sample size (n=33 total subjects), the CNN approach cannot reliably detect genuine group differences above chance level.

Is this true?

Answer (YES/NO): NO